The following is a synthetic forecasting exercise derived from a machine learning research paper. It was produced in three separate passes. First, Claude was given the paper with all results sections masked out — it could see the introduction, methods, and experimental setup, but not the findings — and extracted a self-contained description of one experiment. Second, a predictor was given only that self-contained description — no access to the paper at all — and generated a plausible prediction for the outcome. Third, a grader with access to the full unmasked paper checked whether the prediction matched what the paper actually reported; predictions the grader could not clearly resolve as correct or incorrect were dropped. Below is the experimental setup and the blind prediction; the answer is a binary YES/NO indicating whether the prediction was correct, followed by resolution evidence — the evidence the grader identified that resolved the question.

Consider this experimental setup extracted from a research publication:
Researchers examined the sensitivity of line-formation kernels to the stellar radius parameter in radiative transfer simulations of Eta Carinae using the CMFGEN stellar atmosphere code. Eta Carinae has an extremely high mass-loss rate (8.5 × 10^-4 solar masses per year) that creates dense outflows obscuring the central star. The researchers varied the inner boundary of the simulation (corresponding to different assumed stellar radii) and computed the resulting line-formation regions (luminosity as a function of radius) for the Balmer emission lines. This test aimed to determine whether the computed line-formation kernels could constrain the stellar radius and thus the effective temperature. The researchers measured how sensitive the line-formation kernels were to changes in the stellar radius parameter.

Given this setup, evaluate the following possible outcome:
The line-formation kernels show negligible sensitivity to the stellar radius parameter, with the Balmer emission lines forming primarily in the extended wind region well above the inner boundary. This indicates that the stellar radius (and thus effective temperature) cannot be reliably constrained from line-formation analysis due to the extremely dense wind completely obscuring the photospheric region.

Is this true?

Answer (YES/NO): YES